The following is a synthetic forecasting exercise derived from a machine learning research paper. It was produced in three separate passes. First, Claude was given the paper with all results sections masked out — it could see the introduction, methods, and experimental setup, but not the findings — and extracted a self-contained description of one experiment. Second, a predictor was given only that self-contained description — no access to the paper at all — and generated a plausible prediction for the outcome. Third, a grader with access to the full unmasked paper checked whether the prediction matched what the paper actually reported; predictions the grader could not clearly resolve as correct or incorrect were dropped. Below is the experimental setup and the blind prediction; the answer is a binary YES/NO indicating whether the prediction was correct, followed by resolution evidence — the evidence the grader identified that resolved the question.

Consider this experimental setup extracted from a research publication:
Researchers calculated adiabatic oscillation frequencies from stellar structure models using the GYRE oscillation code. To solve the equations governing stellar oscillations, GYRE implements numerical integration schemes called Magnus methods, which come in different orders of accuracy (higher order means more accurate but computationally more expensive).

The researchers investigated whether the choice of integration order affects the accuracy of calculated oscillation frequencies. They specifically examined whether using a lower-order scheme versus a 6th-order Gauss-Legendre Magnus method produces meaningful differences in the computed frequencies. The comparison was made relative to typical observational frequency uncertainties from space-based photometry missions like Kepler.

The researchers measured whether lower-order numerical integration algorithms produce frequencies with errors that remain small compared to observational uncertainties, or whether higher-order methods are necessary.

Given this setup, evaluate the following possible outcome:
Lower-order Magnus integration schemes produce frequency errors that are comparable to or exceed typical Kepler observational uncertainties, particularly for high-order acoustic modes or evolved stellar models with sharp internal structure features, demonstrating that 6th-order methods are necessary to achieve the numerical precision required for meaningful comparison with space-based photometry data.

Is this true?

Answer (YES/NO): NO